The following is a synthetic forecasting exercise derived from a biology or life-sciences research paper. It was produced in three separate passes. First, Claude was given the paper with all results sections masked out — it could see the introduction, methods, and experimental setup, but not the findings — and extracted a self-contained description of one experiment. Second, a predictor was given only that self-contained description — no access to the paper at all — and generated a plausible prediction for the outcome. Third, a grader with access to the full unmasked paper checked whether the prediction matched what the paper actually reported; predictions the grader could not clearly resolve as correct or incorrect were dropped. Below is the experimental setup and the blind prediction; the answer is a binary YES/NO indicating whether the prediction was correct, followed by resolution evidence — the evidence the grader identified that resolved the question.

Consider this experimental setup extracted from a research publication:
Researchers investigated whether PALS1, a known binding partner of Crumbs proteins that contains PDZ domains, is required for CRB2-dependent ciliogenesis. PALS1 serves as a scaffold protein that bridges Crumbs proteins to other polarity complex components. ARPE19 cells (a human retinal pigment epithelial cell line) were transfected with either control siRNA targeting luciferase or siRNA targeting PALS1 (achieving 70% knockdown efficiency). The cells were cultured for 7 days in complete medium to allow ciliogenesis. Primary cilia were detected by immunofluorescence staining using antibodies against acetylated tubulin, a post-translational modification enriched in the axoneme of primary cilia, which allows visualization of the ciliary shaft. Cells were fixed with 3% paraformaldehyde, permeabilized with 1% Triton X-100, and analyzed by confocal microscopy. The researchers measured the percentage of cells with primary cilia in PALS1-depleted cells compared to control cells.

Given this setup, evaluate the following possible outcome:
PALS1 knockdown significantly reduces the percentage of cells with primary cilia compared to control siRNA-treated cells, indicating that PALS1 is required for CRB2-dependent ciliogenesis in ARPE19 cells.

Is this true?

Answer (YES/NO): NO